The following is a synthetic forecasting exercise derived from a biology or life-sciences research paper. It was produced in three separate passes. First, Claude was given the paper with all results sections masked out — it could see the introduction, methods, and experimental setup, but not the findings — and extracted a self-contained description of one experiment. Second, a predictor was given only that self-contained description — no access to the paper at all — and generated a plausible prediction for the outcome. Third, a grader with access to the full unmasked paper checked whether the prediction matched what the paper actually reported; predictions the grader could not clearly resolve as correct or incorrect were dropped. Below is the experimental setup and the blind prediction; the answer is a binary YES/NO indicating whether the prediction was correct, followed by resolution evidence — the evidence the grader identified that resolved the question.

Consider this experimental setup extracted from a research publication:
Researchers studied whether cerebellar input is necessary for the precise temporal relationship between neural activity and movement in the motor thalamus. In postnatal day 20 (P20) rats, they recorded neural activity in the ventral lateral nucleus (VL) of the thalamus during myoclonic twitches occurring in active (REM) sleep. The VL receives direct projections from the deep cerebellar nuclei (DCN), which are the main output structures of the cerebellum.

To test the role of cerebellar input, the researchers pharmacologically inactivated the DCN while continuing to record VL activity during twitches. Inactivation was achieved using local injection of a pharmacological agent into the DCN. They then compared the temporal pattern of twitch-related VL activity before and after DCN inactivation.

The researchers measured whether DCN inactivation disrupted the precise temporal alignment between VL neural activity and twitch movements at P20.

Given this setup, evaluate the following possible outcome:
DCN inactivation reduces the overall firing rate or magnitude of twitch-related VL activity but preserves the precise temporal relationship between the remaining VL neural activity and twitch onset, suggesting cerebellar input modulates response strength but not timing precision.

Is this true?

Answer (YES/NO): NO